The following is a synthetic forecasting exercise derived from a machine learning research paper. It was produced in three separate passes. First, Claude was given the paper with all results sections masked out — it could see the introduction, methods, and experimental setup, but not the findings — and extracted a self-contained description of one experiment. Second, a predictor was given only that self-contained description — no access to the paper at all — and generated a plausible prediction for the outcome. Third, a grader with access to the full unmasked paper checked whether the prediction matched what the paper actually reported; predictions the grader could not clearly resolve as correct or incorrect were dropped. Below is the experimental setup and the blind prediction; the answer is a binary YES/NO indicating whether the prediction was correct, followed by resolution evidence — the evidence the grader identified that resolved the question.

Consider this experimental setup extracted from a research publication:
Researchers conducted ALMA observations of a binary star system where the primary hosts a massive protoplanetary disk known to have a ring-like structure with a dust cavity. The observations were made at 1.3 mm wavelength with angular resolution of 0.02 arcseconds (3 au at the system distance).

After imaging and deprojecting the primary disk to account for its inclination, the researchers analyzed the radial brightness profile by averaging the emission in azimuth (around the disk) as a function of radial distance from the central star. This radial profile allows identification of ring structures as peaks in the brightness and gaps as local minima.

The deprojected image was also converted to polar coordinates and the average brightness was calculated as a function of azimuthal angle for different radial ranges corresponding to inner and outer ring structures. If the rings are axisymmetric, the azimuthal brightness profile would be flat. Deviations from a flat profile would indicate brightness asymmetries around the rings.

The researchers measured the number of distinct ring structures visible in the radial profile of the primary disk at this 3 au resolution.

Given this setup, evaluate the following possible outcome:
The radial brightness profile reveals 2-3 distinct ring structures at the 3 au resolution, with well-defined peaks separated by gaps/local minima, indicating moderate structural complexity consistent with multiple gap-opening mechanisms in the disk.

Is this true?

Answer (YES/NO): YES